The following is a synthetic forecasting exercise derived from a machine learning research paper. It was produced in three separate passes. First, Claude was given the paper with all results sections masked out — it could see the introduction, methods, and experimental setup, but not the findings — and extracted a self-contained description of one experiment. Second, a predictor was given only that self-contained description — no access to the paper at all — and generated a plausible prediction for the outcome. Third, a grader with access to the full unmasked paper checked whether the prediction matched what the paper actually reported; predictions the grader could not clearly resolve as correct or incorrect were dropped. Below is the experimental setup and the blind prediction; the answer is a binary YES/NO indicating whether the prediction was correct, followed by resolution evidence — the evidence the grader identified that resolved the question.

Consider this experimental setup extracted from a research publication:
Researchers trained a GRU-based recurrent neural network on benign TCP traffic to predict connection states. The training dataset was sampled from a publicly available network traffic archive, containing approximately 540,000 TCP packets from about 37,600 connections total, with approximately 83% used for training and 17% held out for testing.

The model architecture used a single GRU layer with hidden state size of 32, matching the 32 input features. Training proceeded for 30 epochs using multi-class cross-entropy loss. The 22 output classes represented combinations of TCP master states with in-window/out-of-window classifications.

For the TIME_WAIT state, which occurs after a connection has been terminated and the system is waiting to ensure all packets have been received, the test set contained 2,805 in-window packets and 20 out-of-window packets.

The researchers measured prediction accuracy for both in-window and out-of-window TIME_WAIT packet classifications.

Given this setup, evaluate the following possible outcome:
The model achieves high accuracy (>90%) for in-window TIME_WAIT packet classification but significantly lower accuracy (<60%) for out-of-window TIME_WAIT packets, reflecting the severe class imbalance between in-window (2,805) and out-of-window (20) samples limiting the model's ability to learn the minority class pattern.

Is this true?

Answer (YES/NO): NO